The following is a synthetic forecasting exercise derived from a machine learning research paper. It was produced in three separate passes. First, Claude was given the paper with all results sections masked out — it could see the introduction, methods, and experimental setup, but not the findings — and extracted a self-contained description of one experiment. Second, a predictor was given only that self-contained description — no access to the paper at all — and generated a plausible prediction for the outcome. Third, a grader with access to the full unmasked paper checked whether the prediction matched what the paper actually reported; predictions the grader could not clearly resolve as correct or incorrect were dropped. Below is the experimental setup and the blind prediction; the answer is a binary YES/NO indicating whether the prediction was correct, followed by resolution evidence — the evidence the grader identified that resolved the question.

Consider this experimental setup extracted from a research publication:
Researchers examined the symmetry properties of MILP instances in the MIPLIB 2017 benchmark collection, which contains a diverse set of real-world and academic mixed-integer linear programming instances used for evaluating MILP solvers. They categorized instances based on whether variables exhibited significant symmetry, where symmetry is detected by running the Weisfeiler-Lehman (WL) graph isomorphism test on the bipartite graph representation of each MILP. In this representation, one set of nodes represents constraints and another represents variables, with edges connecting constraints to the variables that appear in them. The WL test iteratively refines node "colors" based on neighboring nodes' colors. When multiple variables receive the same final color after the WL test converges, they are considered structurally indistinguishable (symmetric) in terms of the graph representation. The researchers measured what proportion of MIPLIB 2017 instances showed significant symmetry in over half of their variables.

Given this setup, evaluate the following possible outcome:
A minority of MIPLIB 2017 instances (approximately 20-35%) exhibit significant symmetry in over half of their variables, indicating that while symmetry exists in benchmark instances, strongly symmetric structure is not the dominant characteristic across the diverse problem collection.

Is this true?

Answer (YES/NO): YES